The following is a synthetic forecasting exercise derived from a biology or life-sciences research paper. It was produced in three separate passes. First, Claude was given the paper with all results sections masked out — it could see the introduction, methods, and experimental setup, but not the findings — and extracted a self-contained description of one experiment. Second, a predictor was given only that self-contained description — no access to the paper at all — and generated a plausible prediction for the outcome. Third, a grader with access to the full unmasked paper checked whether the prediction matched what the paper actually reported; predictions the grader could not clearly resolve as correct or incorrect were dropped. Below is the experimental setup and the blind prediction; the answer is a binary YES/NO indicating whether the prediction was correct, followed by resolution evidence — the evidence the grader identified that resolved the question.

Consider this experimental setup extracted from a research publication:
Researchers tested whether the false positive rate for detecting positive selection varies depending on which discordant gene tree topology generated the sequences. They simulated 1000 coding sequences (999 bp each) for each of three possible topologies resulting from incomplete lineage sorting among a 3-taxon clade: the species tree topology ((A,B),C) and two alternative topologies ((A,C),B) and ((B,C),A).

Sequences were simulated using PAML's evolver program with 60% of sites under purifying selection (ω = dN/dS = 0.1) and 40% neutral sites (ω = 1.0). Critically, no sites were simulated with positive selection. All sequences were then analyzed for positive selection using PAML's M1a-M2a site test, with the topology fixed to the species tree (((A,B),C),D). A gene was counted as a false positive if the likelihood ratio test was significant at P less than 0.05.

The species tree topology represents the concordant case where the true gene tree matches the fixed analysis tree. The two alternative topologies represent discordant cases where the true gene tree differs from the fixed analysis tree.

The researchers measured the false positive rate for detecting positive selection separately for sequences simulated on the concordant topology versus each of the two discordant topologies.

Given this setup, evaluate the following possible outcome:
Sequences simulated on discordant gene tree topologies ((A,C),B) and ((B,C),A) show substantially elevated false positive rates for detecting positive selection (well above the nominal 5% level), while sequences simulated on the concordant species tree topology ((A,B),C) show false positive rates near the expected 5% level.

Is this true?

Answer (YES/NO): NO